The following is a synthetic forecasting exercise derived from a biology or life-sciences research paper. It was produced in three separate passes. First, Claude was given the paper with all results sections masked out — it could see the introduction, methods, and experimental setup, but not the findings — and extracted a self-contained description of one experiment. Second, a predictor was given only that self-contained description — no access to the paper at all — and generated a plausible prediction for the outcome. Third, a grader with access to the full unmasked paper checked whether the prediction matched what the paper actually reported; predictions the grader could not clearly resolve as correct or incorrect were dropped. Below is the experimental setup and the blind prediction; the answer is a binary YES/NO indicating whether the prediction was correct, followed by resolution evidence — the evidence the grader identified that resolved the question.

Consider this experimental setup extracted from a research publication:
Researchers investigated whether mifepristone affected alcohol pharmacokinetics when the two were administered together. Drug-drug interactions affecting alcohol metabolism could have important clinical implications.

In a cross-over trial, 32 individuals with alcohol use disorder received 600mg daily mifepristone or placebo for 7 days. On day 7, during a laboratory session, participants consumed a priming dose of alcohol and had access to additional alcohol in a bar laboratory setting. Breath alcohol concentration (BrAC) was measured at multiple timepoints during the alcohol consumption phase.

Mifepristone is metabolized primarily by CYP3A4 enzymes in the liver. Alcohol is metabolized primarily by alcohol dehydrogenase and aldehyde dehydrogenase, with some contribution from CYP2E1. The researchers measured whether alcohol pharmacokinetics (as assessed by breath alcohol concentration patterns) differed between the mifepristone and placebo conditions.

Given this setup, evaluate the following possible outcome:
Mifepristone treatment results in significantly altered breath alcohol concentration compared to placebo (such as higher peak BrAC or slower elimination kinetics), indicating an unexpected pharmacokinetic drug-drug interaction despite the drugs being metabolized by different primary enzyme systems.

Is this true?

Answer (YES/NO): NO